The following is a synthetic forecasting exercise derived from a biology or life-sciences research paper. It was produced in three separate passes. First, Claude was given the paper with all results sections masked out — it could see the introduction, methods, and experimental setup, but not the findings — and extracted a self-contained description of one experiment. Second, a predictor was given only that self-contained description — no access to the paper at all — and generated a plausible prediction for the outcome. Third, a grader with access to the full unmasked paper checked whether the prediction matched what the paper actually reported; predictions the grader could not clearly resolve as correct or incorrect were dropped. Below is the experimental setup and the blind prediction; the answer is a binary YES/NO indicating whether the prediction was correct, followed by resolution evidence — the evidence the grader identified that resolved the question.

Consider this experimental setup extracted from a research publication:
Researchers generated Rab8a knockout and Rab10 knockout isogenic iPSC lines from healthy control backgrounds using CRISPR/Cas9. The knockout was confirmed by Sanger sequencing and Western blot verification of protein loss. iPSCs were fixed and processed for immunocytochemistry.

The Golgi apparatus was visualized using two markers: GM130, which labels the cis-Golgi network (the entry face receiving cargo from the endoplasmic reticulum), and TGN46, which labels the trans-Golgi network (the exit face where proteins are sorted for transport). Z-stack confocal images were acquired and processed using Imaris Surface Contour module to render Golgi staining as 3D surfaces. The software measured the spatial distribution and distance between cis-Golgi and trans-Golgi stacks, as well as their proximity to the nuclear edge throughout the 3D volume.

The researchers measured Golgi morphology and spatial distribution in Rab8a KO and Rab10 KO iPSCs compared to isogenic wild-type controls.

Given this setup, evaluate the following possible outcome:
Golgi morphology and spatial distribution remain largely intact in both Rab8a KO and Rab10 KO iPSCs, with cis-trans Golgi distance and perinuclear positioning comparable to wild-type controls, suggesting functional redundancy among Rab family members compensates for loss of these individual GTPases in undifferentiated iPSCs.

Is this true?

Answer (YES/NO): NO